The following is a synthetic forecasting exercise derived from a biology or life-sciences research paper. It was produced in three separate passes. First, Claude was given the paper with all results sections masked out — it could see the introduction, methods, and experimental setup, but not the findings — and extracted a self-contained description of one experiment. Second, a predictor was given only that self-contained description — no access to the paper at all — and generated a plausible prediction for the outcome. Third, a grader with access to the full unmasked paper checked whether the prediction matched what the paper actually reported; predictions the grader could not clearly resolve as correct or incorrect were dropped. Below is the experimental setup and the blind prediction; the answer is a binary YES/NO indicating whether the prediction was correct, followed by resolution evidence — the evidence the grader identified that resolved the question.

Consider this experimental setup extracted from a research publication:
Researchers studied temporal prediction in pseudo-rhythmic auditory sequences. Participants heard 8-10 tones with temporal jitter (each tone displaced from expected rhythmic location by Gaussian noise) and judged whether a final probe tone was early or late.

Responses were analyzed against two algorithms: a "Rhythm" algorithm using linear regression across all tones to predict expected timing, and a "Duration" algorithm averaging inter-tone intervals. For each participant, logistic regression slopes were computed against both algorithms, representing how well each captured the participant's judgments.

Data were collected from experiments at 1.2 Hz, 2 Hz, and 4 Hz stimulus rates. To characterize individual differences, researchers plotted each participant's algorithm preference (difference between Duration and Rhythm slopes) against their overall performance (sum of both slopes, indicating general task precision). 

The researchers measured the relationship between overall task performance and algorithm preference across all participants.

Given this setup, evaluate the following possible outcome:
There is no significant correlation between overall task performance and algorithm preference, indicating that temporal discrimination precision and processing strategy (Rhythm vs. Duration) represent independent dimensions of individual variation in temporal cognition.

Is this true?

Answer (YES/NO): NO